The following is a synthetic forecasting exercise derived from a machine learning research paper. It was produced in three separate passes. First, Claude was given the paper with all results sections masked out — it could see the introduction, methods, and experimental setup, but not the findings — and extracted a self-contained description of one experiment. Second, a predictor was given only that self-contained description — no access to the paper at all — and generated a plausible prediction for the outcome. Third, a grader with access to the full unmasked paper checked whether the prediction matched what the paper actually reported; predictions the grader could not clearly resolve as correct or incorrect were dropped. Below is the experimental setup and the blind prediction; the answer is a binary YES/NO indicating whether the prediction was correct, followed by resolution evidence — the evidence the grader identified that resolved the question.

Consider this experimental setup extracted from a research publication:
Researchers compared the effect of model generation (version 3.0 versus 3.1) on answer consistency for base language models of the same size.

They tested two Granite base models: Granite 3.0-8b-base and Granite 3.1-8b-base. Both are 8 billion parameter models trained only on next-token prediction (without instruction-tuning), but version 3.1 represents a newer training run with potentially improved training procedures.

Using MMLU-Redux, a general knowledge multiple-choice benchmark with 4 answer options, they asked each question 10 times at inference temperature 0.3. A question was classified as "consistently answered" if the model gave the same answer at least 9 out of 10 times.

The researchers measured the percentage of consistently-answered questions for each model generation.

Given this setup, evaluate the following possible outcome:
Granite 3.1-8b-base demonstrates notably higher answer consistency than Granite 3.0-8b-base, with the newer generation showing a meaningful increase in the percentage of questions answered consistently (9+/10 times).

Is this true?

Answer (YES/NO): YES